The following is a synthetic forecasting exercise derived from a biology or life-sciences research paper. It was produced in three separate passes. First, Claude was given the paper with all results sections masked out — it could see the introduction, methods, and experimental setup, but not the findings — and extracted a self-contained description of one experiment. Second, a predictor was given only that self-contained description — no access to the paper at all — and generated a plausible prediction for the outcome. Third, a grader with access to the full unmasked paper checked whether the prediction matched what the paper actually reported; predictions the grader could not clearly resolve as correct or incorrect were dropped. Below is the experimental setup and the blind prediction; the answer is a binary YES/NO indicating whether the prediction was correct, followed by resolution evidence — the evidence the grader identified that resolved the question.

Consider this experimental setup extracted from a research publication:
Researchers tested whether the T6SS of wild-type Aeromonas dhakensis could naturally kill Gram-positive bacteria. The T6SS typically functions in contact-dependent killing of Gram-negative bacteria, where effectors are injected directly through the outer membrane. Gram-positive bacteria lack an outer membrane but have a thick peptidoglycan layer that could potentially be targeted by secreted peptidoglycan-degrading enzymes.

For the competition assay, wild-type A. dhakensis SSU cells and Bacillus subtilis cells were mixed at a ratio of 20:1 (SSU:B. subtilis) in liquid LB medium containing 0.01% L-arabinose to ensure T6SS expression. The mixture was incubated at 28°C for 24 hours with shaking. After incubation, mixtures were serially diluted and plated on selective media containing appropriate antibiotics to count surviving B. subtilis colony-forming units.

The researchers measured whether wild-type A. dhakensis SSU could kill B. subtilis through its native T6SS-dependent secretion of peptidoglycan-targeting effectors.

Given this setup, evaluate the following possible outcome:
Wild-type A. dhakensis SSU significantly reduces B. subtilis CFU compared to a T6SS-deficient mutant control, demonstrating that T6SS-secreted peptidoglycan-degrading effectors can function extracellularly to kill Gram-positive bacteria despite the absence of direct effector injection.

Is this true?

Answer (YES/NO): NO